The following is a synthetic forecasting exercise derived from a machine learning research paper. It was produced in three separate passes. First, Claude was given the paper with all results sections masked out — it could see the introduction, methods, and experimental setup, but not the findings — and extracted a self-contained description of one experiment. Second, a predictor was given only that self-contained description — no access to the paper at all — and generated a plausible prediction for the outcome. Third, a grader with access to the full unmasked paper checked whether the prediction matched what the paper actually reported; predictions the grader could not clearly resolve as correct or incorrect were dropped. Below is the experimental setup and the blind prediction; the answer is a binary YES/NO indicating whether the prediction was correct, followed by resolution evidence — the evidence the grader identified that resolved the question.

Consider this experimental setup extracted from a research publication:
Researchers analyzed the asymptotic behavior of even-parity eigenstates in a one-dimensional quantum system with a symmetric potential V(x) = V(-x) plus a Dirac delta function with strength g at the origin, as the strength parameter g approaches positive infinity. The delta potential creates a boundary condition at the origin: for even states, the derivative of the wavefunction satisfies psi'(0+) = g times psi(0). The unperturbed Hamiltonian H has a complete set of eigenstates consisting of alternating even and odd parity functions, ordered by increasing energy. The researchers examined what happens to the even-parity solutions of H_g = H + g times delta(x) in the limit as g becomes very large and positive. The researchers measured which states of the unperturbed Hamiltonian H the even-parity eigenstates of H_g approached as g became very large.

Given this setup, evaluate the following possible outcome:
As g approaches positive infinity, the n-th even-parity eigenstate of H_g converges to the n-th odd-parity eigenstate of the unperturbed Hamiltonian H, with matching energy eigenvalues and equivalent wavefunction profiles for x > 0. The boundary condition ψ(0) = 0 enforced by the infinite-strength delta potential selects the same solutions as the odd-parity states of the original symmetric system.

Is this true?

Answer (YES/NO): YES